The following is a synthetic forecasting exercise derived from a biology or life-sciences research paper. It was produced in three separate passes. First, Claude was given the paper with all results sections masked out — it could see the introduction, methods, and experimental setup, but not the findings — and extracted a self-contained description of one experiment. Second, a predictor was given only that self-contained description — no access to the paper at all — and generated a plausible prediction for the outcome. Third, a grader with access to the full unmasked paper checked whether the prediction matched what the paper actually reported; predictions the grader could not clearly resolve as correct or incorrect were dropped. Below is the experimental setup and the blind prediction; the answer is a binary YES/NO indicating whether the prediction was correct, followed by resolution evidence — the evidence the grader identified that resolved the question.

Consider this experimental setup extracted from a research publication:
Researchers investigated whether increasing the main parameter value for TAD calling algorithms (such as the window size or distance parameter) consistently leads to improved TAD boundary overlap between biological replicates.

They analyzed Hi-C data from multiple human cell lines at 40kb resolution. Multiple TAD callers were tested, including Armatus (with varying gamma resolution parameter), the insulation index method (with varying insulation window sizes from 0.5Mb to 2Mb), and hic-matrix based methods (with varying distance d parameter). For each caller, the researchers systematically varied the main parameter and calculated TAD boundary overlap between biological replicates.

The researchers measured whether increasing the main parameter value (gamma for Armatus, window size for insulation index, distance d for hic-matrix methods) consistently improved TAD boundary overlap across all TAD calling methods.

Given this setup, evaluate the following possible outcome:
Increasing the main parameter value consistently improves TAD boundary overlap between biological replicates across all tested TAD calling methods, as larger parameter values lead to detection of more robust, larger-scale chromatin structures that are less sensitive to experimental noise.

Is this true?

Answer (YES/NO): NO